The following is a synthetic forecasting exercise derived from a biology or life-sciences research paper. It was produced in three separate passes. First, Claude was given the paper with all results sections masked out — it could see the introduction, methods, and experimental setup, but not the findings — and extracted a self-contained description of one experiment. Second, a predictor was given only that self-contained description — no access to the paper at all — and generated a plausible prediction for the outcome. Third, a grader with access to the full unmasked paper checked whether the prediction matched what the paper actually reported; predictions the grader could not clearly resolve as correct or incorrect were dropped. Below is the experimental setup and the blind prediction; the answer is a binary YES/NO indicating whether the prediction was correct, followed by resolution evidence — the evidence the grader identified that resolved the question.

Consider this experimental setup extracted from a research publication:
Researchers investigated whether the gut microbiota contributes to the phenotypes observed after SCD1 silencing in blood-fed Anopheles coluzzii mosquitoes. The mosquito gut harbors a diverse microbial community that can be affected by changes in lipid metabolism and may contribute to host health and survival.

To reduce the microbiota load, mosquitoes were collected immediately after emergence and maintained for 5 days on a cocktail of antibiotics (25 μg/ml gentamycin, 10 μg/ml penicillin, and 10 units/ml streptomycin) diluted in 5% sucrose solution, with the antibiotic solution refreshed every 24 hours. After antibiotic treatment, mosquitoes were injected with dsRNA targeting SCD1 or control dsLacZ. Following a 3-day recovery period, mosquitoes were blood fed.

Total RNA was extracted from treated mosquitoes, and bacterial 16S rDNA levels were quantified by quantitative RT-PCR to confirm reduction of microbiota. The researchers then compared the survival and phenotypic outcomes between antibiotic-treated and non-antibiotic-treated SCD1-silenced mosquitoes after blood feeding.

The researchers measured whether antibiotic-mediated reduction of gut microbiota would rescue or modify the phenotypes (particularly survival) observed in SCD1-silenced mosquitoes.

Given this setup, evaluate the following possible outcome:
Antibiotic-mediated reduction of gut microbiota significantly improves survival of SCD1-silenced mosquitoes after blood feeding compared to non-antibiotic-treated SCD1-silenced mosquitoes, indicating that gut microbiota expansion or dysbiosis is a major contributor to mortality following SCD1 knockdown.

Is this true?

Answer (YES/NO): NO